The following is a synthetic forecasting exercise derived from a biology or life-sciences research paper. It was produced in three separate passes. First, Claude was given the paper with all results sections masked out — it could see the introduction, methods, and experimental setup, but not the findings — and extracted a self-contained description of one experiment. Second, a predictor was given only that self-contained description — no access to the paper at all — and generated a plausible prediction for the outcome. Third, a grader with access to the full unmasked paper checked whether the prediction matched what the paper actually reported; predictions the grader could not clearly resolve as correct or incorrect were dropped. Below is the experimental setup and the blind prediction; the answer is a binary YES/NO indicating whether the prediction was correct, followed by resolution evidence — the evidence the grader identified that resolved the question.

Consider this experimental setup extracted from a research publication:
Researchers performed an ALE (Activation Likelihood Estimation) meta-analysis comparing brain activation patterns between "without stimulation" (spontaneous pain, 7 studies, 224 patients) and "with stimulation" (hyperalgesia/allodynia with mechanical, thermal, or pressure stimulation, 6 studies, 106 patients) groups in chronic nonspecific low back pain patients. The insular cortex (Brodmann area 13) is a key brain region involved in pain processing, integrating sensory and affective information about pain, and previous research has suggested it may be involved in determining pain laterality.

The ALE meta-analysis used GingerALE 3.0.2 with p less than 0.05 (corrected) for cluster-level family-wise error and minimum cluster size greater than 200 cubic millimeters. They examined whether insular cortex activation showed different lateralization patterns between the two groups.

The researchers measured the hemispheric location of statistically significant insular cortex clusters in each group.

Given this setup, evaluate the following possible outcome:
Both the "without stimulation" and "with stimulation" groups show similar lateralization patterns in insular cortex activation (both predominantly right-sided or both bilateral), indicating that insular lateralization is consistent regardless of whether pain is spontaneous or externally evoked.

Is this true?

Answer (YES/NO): NO